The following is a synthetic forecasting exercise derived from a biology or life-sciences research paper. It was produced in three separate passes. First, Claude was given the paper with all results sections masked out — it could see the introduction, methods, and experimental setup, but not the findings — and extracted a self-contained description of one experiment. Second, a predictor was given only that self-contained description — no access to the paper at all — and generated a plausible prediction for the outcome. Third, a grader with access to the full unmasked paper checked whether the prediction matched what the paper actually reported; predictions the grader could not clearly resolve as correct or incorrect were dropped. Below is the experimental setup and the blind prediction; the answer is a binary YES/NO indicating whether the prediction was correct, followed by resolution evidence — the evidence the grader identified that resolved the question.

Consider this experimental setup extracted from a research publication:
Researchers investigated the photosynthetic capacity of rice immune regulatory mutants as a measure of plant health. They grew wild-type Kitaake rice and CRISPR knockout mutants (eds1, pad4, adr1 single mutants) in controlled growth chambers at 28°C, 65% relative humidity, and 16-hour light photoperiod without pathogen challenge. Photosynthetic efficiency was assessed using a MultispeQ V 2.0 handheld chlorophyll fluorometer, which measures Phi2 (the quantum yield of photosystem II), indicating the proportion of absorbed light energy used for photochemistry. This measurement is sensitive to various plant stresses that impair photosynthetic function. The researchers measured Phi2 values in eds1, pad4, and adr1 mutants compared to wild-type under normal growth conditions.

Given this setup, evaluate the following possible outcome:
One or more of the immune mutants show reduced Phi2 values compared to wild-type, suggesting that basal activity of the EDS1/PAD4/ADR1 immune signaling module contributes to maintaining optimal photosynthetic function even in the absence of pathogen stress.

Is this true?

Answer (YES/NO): NO